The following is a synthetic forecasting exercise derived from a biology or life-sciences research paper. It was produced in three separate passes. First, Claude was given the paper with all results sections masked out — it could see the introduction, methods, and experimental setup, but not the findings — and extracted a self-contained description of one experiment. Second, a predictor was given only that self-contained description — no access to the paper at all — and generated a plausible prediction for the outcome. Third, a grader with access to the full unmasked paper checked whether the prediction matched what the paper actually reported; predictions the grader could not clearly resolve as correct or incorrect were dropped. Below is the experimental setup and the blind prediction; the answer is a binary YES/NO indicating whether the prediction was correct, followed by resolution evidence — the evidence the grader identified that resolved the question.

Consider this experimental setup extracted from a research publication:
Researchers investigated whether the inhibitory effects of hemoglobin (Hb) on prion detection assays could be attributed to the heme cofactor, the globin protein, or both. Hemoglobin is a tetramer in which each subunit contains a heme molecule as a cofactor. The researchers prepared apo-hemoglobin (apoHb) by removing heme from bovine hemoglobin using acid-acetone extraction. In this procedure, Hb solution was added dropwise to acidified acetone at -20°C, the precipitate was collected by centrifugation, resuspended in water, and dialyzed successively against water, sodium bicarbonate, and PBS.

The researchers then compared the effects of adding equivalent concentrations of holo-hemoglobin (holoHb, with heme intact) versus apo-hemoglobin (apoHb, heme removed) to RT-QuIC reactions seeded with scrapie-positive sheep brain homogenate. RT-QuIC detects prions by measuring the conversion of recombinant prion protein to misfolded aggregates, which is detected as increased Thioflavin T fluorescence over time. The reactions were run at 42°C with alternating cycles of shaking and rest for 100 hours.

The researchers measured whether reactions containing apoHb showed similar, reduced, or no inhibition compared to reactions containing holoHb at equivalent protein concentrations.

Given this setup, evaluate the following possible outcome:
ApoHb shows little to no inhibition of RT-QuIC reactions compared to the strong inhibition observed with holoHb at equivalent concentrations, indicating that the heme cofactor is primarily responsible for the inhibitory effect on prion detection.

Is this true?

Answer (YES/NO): NO